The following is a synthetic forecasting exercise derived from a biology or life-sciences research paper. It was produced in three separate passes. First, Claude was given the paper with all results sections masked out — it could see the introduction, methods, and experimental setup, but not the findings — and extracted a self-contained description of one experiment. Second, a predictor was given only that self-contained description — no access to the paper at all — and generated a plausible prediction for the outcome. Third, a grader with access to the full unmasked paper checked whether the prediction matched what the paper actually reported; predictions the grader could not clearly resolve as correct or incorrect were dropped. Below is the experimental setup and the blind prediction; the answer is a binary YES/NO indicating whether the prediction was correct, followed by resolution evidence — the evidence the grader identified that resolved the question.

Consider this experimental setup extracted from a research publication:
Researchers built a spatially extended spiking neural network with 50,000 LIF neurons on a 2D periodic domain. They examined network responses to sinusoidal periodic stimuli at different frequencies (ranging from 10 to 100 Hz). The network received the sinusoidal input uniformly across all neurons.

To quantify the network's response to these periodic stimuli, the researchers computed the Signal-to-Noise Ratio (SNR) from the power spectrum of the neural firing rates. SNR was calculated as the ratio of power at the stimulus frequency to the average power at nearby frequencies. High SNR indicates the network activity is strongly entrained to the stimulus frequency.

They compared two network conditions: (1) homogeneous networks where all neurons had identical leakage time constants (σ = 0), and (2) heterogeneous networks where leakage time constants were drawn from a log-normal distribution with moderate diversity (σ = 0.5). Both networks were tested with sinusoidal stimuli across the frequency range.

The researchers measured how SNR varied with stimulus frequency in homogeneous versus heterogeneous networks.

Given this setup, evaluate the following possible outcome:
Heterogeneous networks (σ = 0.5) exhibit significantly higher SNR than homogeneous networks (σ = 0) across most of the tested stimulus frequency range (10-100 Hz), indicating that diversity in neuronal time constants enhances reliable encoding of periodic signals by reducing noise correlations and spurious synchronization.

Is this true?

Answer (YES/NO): NO